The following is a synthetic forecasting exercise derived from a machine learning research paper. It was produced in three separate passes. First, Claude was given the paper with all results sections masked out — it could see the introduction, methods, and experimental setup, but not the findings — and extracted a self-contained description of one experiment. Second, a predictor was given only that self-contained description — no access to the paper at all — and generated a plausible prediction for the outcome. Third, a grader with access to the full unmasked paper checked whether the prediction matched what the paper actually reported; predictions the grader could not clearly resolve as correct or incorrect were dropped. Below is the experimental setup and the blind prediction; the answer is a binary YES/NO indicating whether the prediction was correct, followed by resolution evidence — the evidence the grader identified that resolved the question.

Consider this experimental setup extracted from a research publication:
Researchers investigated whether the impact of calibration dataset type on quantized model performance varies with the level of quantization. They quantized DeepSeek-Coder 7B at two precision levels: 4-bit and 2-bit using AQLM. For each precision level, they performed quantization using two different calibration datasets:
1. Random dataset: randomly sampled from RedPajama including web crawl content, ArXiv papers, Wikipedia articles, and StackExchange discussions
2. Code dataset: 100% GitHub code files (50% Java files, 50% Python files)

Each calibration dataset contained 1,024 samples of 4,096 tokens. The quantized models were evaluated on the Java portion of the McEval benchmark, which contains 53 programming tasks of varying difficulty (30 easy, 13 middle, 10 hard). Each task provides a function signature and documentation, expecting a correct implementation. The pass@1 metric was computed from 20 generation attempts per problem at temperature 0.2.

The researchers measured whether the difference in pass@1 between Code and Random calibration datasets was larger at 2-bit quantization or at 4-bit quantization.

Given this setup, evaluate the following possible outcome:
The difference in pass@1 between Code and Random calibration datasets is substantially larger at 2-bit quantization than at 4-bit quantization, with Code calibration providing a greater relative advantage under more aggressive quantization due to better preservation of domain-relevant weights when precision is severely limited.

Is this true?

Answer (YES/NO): YES